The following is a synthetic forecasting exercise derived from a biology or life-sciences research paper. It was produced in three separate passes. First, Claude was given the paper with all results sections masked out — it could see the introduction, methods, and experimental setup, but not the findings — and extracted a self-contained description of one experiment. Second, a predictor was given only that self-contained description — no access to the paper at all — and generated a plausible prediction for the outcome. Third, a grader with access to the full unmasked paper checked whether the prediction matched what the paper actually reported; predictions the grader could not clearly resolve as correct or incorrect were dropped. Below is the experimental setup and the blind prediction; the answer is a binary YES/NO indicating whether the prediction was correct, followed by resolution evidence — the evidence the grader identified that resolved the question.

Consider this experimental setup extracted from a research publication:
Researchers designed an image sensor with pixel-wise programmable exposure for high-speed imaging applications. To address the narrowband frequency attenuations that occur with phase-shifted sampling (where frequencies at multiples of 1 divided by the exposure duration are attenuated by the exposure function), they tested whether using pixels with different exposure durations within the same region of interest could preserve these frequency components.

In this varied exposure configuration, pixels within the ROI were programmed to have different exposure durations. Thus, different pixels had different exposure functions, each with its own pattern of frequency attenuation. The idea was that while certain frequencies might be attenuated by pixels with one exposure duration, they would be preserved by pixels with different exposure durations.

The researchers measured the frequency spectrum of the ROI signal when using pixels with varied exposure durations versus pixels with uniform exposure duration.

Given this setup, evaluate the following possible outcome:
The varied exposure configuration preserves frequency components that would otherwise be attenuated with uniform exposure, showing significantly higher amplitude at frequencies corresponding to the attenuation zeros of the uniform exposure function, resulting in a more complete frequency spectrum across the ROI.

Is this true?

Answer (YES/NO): YES